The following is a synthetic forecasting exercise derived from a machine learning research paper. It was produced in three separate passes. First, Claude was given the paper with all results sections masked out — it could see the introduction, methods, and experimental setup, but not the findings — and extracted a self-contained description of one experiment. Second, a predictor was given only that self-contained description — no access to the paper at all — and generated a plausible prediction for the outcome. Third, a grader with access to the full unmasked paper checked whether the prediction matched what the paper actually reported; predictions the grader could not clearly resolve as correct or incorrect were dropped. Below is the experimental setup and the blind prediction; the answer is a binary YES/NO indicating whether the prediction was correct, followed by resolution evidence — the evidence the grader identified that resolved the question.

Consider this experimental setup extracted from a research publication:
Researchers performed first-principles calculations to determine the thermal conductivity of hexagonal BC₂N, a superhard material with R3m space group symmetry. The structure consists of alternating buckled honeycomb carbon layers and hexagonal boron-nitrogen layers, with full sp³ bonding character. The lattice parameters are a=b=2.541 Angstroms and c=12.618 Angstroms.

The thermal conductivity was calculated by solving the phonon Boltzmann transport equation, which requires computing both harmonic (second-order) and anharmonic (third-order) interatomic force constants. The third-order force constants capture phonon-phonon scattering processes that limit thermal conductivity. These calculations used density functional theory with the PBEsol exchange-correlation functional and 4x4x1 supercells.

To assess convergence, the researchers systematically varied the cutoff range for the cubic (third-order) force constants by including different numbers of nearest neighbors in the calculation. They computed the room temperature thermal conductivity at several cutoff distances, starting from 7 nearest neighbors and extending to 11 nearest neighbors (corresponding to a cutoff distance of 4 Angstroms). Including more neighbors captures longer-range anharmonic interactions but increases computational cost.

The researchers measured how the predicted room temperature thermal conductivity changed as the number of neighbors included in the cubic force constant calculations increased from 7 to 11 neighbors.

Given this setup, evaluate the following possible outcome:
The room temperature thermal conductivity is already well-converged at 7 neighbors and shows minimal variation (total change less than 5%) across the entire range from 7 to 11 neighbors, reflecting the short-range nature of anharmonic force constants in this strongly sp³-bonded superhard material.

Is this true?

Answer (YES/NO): NO